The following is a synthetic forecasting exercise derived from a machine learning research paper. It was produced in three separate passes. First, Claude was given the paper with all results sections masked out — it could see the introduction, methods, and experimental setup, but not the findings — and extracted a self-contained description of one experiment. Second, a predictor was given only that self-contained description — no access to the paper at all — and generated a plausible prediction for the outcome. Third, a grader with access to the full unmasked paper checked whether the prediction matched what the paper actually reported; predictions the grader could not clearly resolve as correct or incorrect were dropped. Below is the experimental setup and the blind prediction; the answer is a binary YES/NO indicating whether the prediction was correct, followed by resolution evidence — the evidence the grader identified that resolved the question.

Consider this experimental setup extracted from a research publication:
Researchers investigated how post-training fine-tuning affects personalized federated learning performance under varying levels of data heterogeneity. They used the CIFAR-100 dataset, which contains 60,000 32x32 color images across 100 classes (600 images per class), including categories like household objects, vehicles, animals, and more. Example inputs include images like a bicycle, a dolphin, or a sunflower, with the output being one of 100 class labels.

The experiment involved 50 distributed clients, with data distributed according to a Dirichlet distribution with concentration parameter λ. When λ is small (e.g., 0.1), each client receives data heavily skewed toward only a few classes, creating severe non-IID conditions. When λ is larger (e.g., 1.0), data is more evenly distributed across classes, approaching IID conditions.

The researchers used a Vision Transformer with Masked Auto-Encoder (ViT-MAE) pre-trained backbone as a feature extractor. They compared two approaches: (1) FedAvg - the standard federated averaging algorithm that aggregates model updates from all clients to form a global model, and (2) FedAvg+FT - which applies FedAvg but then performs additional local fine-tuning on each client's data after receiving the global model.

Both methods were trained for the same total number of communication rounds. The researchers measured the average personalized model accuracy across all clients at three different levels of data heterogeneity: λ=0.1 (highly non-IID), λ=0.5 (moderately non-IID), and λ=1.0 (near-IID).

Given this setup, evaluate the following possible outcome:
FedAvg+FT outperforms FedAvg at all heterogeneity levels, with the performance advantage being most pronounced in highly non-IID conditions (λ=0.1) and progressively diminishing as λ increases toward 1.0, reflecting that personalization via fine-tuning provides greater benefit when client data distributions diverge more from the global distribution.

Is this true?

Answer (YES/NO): NO